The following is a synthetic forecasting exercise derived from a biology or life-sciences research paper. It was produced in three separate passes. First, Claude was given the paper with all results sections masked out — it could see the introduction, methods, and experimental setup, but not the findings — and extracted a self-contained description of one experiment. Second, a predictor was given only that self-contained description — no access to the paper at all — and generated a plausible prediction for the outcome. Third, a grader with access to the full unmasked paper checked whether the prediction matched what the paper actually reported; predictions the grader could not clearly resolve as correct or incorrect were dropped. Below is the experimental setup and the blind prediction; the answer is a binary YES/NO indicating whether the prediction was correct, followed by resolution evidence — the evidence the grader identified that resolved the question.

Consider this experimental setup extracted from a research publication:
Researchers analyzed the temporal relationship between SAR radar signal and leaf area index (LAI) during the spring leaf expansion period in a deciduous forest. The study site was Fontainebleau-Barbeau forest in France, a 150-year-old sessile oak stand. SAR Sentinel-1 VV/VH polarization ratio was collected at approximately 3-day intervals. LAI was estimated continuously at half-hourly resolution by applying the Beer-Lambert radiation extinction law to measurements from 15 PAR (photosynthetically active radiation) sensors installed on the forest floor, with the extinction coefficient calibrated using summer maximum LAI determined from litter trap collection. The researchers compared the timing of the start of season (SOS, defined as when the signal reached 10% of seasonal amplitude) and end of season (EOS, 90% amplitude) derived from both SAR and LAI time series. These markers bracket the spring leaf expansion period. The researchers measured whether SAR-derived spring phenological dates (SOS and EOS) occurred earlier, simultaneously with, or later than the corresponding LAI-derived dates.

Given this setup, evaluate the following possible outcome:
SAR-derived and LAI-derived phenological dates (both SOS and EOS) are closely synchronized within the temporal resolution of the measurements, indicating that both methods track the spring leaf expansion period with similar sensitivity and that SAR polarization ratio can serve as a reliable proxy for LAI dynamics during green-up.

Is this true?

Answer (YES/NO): YES